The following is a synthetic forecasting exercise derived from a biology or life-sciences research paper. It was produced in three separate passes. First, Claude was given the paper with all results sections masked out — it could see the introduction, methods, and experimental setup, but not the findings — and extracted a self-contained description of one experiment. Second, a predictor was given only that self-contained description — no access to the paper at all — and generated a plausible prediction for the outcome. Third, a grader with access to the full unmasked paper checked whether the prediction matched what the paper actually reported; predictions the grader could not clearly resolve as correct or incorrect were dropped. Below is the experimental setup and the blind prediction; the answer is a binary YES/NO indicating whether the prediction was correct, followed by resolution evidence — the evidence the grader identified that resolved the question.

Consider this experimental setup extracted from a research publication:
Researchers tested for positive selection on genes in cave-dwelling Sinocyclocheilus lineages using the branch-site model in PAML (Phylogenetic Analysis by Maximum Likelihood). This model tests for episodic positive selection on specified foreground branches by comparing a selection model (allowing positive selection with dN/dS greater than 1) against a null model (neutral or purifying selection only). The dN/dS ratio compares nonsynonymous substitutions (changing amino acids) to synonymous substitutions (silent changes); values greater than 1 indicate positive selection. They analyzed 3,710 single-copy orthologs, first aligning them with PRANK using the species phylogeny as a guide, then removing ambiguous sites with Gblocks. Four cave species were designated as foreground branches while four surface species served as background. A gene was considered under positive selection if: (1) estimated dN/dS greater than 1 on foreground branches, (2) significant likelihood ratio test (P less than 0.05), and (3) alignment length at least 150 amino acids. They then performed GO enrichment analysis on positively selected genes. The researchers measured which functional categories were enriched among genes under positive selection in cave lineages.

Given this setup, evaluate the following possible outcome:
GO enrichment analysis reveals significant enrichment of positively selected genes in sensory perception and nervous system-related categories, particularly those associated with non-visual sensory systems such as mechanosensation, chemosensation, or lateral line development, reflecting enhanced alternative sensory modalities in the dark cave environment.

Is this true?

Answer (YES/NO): NO